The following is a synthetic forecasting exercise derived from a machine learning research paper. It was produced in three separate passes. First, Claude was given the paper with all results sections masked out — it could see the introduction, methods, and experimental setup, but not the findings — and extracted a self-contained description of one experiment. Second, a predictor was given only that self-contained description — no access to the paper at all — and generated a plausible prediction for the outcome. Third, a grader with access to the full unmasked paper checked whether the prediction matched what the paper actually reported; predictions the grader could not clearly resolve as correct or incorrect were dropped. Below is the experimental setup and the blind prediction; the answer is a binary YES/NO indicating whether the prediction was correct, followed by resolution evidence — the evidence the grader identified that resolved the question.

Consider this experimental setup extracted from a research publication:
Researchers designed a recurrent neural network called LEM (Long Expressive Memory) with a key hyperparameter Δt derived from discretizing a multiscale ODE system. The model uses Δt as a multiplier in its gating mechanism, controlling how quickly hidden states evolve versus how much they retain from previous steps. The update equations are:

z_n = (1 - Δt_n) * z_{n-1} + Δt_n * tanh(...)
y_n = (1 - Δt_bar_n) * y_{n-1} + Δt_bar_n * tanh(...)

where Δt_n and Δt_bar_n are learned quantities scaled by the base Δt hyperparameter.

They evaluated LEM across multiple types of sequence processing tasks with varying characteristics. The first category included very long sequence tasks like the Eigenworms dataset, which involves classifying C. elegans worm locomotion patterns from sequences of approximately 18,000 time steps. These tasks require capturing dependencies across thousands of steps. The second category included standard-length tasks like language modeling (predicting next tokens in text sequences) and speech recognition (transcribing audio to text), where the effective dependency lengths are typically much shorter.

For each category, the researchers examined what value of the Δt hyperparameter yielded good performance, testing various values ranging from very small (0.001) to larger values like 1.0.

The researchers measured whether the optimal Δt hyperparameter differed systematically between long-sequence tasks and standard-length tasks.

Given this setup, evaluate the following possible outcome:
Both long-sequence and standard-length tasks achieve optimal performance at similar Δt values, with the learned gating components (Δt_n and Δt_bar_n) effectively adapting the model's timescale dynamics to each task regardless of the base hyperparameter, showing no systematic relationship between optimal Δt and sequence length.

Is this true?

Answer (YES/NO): NO